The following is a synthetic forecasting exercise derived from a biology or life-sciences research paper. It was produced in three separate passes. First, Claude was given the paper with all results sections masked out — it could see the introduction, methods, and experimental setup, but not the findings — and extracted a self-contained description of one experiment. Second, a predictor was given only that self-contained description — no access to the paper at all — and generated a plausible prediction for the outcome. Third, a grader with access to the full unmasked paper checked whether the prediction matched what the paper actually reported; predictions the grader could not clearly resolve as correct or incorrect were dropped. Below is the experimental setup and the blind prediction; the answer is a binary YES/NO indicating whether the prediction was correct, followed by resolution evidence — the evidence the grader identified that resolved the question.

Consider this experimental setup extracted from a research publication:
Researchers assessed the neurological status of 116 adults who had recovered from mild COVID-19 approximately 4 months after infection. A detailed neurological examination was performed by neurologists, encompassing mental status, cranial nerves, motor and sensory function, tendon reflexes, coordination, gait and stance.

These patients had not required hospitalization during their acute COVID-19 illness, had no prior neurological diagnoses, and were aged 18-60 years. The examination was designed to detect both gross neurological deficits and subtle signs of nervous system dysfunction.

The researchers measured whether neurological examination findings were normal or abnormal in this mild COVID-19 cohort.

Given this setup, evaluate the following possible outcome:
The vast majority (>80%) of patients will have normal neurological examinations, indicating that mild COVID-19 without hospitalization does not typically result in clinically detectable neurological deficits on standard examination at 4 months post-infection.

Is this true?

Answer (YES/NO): YES